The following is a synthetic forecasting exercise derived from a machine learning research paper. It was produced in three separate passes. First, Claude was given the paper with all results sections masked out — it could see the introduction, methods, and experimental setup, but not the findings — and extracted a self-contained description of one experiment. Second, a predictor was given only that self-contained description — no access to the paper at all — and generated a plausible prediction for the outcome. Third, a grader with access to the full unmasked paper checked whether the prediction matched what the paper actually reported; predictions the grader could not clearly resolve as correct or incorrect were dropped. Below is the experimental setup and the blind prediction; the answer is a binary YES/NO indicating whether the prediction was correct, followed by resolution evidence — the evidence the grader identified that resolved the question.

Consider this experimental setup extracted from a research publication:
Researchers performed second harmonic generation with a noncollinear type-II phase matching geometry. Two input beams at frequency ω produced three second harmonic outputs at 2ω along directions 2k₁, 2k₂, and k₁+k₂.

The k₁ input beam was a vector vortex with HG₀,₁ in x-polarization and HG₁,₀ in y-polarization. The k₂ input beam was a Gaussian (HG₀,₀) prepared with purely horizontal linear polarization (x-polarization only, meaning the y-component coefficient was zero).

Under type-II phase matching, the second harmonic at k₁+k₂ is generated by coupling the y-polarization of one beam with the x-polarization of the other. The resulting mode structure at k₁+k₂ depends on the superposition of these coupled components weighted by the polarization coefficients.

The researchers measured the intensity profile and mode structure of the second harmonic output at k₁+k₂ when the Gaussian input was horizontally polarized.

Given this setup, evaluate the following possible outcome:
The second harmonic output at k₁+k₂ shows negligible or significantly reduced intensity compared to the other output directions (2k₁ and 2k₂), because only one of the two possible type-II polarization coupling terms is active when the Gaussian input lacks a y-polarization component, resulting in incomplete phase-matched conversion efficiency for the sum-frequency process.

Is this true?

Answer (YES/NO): NO